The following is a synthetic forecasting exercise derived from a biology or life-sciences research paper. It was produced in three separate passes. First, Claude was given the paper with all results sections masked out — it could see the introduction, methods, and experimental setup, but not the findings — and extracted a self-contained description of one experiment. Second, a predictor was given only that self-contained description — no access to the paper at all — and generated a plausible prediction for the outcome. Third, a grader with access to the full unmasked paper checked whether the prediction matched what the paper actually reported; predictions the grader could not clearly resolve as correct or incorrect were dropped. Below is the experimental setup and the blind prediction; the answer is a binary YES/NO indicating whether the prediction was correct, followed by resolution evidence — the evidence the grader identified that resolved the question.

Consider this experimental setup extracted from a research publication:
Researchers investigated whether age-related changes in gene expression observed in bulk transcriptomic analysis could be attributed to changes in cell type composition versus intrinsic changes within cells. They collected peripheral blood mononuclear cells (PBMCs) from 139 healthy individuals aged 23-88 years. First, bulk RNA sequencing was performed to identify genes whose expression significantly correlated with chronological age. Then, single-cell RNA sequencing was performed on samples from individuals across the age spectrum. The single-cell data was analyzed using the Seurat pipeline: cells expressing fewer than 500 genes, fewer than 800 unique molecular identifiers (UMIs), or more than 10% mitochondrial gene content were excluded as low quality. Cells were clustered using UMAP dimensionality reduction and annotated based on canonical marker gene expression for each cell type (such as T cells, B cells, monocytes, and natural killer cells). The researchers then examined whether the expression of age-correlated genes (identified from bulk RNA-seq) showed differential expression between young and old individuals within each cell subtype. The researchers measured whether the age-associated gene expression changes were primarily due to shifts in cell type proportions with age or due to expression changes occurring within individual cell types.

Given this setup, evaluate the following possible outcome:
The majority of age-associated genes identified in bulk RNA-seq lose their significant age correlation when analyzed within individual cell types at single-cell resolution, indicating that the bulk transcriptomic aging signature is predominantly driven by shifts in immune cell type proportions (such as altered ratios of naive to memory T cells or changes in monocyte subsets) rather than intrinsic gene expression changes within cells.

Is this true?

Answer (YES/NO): NO